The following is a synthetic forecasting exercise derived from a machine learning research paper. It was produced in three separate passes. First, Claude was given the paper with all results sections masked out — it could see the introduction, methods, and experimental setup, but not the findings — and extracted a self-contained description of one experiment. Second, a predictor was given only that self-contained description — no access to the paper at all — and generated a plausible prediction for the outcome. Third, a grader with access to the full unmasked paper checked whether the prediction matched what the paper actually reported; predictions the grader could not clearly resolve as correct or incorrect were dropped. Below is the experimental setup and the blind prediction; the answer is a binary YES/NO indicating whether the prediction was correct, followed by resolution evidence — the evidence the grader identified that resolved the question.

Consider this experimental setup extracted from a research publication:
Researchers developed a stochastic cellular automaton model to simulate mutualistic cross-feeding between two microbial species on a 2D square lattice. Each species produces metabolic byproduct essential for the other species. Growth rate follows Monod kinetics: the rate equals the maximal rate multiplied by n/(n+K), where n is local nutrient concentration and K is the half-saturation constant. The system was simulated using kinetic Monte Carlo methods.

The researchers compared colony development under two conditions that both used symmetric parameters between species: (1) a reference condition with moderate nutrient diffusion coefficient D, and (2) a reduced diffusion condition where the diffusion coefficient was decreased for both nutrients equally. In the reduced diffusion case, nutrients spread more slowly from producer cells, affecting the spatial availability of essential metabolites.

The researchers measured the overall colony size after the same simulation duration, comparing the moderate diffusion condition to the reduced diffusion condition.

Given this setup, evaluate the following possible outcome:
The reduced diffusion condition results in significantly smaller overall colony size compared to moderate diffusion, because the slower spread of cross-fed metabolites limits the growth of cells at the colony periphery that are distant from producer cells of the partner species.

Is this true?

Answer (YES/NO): YES